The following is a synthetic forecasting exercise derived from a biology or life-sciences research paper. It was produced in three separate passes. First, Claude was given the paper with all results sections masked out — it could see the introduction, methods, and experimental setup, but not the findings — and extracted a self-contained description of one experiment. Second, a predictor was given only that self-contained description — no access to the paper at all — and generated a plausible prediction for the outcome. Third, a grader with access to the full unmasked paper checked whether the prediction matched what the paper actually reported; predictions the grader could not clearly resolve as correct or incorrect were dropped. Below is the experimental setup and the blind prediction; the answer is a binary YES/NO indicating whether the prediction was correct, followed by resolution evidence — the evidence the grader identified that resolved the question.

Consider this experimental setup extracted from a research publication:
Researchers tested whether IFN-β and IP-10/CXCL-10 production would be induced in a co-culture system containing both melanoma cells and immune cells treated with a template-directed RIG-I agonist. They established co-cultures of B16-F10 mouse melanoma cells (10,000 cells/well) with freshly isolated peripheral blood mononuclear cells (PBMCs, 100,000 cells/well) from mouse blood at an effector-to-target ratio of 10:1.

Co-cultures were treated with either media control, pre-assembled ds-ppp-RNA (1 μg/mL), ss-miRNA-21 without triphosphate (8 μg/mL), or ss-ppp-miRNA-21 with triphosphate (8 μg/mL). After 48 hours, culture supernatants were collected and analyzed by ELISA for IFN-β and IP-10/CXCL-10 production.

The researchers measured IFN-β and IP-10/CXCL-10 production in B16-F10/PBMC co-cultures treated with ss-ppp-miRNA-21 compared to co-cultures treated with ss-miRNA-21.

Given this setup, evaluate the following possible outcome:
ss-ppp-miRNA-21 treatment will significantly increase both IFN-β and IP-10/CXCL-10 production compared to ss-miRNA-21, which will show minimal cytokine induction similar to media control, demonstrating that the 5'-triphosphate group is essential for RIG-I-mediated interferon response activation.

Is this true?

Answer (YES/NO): NO